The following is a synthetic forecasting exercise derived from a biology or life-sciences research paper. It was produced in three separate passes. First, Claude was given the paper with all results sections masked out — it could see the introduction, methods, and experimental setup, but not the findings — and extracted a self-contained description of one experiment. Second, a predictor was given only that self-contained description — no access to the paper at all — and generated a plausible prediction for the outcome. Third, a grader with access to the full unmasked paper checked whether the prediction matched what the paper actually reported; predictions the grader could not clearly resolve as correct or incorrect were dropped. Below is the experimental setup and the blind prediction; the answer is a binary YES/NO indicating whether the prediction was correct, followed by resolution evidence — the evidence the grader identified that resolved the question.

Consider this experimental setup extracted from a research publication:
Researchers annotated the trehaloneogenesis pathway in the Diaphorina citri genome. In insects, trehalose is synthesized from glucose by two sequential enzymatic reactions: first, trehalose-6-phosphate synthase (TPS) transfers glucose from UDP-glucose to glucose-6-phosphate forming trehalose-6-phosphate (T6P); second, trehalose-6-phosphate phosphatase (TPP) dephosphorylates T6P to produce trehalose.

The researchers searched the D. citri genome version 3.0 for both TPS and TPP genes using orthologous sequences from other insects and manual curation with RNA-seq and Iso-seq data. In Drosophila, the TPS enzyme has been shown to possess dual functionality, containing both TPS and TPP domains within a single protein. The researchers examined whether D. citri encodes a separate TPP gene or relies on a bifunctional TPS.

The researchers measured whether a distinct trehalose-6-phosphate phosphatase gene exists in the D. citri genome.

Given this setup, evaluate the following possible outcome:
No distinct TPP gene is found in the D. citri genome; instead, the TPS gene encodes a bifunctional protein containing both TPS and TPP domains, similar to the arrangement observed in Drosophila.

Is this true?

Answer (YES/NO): YES